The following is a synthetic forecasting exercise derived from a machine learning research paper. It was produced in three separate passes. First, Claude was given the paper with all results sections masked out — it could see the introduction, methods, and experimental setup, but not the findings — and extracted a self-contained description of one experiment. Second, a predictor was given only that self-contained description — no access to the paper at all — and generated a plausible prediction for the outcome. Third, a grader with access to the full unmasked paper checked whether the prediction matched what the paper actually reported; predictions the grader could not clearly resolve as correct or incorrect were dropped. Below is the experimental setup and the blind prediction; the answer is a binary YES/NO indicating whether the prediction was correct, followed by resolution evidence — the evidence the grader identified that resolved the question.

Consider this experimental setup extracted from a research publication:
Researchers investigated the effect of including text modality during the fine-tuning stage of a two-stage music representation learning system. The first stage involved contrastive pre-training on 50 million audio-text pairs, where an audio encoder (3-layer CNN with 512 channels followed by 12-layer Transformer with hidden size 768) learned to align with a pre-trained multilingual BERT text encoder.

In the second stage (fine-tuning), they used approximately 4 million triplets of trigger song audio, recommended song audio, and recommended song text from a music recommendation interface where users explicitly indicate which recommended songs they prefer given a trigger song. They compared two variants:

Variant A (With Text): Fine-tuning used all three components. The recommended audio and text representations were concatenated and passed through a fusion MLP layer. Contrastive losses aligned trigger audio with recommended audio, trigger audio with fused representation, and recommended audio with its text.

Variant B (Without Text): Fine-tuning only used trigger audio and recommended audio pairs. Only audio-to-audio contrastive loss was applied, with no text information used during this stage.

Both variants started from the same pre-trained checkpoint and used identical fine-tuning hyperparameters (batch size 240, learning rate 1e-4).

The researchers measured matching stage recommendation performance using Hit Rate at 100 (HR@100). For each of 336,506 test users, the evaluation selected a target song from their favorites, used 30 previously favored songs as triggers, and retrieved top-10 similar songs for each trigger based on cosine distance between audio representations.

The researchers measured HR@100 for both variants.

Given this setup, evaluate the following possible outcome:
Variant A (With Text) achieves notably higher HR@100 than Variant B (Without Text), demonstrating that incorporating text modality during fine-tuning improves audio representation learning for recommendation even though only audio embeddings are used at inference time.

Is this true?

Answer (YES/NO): YES